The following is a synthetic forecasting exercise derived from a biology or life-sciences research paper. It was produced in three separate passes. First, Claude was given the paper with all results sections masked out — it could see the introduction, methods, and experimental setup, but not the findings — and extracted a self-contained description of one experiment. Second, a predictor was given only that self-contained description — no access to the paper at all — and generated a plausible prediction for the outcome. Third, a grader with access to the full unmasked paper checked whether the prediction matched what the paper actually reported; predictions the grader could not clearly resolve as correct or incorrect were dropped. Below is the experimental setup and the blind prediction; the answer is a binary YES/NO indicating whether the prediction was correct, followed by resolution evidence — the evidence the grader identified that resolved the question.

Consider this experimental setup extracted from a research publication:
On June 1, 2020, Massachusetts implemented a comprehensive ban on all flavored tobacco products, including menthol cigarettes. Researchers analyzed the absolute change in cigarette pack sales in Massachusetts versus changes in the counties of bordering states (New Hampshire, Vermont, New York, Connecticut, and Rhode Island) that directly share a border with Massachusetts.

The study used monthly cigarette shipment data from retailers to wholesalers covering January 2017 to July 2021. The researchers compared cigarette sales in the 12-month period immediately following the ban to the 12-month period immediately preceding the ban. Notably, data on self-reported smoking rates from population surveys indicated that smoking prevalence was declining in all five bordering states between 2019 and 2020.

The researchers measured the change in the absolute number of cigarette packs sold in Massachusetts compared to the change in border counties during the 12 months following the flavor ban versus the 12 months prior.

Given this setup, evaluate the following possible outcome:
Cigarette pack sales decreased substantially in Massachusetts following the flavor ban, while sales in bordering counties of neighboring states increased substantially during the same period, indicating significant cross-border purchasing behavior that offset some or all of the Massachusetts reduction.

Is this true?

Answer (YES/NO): YES